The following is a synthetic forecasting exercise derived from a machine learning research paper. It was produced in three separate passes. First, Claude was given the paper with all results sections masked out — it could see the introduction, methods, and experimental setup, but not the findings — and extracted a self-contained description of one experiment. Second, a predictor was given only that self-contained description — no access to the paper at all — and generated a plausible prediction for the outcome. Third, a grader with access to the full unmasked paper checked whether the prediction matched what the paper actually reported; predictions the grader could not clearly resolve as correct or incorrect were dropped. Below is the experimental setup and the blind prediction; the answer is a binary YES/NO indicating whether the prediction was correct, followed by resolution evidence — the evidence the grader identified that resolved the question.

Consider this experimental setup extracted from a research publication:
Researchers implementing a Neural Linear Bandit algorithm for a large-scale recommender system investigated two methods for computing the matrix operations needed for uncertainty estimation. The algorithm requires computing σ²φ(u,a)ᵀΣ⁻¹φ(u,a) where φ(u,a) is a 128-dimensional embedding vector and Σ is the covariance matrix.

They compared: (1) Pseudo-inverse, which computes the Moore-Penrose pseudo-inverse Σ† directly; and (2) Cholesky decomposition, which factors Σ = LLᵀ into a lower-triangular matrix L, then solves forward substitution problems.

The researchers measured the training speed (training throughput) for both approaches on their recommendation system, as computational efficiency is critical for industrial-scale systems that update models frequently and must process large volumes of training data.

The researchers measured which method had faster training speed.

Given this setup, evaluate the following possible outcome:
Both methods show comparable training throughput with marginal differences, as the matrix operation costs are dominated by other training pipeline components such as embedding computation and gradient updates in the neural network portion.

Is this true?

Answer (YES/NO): NO